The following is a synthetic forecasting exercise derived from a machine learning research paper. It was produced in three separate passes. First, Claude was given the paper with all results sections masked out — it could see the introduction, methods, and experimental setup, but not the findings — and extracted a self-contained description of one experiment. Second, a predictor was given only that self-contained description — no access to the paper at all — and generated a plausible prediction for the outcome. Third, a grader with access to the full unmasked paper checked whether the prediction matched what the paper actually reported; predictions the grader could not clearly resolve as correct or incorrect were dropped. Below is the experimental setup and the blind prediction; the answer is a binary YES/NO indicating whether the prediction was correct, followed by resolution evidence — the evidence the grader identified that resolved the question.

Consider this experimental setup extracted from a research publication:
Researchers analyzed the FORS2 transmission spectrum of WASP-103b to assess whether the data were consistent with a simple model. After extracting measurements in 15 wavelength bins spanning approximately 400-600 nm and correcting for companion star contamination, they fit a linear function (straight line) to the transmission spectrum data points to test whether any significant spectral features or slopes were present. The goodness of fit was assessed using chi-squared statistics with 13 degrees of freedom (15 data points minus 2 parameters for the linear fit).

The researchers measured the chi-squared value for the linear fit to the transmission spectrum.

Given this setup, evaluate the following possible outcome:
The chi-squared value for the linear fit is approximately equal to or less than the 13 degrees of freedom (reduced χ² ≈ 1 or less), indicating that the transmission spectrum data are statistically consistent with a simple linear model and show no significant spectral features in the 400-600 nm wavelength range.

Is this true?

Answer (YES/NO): NO